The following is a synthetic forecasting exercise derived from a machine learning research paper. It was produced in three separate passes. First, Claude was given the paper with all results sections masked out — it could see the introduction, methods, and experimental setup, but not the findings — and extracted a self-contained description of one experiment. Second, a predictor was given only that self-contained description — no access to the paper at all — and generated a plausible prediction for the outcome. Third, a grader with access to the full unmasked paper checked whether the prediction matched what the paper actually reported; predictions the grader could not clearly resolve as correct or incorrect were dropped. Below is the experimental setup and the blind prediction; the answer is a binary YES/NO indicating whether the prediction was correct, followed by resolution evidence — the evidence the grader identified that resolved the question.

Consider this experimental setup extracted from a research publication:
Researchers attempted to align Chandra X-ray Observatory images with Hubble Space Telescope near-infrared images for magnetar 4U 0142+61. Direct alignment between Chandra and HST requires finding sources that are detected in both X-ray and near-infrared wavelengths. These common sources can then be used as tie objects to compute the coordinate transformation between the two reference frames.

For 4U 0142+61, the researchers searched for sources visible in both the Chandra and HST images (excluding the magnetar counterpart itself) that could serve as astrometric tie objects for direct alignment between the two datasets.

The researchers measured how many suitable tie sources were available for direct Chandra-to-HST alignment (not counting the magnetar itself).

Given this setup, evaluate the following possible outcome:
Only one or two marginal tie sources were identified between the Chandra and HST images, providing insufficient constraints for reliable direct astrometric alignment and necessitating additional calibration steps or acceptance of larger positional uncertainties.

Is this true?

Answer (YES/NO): NO